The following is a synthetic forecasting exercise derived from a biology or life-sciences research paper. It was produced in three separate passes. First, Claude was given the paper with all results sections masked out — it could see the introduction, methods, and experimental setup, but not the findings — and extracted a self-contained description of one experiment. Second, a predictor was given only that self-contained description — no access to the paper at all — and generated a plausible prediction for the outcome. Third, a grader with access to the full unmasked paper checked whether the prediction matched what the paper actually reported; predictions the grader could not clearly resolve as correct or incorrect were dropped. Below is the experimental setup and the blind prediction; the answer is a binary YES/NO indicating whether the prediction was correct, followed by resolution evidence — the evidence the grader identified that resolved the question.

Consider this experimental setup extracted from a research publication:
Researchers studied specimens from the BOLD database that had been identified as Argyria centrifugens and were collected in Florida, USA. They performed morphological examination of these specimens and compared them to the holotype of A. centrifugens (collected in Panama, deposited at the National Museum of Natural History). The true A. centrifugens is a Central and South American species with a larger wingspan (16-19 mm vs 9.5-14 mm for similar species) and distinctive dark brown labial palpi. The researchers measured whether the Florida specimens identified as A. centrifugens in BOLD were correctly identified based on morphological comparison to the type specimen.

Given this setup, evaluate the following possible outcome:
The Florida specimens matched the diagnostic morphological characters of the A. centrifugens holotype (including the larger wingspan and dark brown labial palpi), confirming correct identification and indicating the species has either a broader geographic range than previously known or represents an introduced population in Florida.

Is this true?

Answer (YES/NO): NO